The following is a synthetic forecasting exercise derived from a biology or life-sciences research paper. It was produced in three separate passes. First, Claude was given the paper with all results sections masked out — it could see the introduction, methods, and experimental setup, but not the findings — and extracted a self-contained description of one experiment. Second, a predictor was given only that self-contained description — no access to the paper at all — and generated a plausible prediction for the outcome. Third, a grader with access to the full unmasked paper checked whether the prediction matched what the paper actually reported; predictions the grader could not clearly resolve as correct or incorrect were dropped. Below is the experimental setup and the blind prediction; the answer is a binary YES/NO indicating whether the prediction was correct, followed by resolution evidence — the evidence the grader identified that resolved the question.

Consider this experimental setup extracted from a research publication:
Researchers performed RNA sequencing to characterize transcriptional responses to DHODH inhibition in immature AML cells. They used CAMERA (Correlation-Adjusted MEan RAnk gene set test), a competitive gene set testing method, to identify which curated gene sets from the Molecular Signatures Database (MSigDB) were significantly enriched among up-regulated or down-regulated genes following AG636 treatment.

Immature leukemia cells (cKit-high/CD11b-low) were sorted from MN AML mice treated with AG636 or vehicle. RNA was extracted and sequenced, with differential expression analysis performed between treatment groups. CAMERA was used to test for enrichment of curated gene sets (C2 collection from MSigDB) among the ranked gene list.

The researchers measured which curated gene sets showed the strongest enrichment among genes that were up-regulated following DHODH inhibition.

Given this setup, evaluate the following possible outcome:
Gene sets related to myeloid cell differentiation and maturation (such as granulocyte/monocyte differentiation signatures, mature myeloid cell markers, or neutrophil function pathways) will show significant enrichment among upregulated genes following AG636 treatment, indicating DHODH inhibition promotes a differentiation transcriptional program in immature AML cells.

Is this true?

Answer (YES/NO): YES